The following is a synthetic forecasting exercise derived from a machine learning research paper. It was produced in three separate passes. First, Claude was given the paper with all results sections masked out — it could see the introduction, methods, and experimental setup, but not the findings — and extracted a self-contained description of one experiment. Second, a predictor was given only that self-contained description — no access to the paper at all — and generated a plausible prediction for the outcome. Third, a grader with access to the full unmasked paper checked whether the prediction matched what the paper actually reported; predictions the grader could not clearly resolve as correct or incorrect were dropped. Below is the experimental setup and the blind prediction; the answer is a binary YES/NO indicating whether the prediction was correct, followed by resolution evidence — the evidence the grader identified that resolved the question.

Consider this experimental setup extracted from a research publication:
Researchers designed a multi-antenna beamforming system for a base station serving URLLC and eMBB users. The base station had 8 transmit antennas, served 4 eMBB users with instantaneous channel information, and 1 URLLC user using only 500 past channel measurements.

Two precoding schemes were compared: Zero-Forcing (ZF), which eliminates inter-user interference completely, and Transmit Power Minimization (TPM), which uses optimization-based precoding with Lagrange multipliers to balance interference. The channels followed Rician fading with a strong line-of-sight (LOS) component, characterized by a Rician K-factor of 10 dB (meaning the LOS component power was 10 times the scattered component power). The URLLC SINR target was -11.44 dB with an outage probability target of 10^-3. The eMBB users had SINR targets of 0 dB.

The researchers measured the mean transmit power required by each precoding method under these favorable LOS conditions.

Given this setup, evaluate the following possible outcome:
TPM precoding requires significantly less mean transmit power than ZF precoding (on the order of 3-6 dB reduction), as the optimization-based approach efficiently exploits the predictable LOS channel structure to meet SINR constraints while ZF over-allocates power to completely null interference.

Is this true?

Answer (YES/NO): NO